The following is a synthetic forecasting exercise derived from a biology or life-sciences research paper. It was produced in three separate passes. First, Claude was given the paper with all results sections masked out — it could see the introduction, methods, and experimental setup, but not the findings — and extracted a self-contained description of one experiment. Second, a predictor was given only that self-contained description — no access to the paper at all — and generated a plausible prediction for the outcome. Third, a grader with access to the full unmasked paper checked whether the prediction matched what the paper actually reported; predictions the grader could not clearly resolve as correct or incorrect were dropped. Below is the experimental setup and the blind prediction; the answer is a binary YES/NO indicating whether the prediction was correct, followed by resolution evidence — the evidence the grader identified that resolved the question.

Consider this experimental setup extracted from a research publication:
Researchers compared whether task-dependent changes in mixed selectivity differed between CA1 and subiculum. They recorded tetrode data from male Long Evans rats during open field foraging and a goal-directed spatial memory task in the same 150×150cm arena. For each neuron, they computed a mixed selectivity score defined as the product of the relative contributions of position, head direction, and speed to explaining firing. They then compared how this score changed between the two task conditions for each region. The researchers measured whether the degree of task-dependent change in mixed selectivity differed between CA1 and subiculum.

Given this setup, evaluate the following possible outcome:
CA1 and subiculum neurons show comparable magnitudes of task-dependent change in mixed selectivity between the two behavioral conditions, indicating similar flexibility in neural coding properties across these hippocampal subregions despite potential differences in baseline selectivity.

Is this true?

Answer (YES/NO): NO